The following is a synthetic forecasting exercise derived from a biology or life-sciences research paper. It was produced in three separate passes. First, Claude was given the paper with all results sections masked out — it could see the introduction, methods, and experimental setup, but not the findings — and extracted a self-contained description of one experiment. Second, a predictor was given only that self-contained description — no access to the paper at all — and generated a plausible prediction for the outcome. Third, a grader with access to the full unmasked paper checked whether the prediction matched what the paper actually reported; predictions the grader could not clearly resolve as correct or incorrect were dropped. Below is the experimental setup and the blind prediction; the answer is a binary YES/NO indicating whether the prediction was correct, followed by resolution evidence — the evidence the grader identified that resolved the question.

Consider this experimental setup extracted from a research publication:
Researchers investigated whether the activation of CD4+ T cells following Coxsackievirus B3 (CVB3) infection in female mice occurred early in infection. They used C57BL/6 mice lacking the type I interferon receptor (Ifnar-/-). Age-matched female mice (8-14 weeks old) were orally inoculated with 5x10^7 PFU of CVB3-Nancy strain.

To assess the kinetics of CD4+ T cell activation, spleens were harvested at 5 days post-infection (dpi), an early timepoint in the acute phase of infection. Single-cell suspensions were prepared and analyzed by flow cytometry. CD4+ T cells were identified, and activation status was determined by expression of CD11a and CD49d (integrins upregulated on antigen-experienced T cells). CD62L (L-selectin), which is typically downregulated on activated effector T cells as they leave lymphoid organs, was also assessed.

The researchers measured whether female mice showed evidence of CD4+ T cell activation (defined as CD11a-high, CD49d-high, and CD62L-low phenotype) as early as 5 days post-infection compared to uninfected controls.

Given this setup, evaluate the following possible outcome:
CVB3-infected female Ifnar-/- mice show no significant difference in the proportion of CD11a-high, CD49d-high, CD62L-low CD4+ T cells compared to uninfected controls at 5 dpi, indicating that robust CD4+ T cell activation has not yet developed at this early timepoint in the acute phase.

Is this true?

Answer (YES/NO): NO